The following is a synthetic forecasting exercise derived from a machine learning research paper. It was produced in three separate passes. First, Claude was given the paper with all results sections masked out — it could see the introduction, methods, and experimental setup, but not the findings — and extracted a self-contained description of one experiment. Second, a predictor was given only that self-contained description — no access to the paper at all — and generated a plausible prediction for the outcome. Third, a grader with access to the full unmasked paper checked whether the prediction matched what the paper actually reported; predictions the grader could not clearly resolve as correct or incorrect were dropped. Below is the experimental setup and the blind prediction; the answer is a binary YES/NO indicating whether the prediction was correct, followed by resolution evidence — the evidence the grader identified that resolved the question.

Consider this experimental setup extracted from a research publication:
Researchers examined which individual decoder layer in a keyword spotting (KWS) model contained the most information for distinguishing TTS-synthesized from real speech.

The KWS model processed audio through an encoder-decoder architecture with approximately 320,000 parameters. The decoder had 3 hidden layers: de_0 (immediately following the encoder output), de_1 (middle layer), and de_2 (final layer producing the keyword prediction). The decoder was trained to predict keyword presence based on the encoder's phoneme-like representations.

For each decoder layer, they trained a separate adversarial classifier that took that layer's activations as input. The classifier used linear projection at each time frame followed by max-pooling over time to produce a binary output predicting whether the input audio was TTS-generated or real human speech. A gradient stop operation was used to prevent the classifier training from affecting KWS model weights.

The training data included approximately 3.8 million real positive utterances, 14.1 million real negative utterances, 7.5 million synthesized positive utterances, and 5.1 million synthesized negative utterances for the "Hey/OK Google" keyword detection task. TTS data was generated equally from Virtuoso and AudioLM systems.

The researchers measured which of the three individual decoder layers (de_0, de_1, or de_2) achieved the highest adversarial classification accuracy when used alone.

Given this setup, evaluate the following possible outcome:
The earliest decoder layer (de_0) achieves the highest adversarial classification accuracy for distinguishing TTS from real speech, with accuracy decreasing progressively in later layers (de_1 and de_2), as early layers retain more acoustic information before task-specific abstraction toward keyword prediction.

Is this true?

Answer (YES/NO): YES